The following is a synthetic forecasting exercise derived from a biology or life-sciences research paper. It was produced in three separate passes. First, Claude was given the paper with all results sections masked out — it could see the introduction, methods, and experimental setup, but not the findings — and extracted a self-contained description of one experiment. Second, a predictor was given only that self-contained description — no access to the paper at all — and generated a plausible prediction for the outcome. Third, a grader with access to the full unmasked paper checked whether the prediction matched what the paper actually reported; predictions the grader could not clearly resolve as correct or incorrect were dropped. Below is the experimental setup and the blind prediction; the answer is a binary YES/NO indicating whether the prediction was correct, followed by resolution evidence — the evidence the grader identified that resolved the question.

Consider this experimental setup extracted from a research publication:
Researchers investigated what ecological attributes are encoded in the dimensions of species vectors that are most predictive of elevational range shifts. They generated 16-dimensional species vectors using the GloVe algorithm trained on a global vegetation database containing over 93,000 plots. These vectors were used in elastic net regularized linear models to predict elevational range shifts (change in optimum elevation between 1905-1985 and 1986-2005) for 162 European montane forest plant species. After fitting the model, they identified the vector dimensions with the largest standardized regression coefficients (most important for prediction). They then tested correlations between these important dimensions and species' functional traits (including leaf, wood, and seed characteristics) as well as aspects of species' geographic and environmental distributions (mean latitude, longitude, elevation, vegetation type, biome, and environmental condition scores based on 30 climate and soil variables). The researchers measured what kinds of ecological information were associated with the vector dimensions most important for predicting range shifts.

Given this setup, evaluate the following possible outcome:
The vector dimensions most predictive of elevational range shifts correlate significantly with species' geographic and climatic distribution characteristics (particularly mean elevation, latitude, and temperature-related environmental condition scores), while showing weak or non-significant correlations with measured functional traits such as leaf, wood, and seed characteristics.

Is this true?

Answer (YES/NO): NO